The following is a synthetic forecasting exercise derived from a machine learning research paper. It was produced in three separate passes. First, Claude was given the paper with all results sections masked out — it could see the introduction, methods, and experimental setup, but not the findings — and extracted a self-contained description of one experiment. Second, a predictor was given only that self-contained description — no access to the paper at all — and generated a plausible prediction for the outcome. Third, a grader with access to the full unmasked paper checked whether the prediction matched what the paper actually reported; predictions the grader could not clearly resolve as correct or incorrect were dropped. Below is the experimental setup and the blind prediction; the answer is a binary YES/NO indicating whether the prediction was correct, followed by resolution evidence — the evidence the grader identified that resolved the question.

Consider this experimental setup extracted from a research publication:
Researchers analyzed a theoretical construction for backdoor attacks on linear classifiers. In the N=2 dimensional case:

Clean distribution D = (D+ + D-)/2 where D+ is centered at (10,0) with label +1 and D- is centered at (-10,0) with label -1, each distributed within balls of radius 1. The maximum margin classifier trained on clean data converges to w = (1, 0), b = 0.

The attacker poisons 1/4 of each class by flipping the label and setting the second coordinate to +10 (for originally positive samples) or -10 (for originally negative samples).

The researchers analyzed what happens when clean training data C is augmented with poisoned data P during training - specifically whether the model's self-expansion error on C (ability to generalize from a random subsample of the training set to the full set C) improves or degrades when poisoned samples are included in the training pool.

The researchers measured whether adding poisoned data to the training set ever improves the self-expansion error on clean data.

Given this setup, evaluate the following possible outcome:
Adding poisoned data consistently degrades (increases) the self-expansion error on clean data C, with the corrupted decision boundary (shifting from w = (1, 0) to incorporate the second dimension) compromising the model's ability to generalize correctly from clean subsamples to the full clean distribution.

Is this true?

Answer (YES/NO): NO